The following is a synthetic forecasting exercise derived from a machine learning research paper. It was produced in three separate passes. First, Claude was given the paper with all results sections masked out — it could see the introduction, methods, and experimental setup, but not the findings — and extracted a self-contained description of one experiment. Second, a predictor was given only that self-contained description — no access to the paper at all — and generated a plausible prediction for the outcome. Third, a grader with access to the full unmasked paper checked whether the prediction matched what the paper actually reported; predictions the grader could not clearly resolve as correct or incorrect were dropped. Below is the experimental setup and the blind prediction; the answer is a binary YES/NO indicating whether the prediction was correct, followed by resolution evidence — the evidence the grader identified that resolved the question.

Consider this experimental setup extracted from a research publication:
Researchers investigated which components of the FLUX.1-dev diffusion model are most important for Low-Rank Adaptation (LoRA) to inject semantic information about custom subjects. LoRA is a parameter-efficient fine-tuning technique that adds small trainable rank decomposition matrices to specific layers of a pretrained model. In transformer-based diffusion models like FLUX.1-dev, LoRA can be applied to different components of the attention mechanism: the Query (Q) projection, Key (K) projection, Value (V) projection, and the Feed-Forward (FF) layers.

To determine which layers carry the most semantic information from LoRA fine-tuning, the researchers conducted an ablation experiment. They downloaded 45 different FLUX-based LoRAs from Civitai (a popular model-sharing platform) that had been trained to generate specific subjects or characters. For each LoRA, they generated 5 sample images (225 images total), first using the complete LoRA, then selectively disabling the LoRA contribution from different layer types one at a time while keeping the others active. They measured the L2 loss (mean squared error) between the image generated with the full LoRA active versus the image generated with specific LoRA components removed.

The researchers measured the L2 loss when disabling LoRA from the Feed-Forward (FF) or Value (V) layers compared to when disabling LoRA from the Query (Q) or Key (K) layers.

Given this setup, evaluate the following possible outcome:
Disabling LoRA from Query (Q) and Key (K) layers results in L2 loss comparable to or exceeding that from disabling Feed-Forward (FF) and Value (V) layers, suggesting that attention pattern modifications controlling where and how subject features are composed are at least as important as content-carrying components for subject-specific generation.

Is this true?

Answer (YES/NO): NO